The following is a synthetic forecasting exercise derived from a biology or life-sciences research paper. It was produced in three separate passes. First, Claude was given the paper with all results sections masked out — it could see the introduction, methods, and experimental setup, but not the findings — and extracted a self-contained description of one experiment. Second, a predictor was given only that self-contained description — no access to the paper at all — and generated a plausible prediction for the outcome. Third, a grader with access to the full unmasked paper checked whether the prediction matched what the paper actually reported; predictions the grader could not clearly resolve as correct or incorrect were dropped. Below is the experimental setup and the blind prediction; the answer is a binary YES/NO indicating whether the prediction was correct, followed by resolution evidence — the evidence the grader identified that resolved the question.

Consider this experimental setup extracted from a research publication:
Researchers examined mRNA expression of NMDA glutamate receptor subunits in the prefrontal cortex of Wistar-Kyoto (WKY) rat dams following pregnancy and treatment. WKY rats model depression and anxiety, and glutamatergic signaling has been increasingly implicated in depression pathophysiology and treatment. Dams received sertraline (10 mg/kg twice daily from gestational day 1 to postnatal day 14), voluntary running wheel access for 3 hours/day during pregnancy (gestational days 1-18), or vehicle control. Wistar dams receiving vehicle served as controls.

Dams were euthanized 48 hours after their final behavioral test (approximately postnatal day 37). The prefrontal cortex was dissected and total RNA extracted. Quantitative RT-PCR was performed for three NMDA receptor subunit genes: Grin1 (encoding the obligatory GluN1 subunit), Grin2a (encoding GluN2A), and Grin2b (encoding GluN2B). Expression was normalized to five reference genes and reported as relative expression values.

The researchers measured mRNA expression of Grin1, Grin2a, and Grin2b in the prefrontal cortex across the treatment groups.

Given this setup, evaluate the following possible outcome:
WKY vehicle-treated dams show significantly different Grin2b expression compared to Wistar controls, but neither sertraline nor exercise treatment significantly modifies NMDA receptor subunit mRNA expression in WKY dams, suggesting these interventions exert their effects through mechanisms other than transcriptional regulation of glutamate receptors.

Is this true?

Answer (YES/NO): NO